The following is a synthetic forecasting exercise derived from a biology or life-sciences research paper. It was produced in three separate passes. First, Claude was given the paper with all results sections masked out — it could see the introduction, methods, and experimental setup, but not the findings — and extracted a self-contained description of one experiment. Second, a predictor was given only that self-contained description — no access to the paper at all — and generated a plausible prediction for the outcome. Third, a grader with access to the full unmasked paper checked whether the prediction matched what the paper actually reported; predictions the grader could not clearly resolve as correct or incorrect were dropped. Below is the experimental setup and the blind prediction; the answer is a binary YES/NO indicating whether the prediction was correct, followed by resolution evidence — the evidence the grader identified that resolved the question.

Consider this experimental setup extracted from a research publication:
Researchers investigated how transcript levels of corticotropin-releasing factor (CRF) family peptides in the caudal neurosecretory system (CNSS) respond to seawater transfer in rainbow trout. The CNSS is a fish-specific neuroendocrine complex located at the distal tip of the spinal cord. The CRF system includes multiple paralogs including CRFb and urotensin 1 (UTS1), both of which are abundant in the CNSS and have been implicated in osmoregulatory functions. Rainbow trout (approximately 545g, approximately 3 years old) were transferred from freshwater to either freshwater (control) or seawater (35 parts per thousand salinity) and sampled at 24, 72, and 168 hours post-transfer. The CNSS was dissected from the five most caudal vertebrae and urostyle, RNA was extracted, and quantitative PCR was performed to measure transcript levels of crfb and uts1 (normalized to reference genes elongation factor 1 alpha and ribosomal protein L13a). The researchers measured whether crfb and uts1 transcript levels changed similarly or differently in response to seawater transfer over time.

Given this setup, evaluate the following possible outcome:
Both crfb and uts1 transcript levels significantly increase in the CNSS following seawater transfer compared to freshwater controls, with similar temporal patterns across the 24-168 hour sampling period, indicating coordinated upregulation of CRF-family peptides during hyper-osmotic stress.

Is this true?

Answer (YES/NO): NO